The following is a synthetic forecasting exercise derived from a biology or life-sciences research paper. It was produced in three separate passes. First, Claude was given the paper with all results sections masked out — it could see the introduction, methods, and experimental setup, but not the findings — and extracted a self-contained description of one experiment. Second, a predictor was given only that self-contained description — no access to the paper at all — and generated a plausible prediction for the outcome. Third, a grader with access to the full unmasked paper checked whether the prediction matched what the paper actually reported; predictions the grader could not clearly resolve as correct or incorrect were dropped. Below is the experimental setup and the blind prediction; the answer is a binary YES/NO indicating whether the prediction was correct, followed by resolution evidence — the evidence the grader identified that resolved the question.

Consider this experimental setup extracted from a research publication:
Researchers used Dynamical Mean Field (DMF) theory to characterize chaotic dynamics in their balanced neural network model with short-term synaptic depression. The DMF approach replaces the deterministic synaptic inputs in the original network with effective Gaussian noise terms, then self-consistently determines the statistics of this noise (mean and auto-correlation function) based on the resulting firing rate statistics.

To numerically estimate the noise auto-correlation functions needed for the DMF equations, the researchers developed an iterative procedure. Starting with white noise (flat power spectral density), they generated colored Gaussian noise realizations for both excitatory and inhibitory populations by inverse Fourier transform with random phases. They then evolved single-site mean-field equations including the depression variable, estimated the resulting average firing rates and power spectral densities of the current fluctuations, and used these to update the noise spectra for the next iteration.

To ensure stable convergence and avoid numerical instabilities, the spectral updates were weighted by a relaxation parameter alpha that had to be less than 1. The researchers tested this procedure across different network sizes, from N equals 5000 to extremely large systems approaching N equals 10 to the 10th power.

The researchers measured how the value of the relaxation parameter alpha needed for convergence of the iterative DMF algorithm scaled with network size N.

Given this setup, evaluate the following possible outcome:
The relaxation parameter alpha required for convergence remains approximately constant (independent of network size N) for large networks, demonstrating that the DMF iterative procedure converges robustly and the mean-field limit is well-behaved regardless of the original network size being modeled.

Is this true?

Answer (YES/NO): NO